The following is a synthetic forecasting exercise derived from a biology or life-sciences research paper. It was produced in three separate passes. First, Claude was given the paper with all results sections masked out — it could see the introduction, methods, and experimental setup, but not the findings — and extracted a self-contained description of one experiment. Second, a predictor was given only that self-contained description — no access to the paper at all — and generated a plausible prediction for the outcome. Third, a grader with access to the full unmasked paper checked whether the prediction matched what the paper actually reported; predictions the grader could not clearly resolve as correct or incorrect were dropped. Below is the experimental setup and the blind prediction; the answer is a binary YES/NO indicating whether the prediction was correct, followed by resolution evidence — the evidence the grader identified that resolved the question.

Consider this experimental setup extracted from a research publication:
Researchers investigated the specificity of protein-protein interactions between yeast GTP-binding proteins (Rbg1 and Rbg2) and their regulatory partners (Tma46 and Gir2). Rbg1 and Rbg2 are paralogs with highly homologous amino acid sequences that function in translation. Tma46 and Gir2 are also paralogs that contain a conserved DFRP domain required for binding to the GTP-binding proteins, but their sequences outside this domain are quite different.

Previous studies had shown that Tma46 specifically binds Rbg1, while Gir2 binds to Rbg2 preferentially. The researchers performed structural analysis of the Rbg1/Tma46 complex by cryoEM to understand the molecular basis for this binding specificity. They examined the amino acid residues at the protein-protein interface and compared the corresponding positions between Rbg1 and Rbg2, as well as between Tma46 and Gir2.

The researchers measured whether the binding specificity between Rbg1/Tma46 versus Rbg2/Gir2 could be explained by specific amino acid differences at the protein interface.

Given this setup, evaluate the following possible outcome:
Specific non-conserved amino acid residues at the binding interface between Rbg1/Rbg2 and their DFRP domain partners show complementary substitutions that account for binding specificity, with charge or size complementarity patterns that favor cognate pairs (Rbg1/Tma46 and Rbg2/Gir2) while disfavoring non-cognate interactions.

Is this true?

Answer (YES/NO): NO